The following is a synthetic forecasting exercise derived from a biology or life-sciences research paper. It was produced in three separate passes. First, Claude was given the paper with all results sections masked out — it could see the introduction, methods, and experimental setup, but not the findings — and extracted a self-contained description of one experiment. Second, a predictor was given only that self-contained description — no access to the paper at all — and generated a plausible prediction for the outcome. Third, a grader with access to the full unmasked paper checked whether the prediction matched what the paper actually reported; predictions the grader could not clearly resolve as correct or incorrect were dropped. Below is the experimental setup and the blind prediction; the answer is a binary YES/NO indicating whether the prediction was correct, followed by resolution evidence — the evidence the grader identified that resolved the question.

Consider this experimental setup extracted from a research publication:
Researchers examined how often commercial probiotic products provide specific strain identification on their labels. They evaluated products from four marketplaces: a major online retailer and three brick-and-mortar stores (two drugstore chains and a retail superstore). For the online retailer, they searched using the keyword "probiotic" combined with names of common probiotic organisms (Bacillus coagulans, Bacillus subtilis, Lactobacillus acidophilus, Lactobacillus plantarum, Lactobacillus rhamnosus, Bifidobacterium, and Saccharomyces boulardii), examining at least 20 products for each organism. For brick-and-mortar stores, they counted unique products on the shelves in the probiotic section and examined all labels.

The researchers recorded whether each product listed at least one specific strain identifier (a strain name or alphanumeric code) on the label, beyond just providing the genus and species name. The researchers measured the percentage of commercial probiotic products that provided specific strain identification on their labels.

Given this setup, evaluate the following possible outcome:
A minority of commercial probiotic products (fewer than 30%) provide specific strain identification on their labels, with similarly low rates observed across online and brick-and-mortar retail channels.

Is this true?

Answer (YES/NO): NO